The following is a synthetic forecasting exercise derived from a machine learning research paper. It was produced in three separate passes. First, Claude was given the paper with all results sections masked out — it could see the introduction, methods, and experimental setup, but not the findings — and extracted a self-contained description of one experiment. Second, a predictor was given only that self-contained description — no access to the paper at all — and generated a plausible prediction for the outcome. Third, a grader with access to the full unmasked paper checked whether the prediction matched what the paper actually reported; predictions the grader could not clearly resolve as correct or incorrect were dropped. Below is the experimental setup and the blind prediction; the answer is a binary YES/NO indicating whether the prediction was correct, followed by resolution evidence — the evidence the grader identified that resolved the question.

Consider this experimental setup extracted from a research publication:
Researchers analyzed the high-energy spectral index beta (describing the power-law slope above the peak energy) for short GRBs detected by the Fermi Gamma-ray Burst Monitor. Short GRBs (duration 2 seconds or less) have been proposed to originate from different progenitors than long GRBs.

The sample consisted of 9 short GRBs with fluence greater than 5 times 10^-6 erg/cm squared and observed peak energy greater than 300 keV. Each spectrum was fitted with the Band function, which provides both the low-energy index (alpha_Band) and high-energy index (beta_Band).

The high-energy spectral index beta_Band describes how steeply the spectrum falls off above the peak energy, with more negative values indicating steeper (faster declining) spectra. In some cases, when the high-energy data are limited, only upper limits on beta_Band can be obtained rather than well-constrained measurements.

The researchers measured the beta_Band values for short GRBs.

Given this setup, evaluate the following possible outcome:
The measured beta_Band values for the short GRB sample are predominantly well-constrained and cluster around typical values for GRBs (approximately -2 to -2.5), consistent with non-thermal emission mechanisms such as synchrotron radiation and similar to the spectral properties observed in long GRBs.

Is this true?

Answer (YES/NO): NO